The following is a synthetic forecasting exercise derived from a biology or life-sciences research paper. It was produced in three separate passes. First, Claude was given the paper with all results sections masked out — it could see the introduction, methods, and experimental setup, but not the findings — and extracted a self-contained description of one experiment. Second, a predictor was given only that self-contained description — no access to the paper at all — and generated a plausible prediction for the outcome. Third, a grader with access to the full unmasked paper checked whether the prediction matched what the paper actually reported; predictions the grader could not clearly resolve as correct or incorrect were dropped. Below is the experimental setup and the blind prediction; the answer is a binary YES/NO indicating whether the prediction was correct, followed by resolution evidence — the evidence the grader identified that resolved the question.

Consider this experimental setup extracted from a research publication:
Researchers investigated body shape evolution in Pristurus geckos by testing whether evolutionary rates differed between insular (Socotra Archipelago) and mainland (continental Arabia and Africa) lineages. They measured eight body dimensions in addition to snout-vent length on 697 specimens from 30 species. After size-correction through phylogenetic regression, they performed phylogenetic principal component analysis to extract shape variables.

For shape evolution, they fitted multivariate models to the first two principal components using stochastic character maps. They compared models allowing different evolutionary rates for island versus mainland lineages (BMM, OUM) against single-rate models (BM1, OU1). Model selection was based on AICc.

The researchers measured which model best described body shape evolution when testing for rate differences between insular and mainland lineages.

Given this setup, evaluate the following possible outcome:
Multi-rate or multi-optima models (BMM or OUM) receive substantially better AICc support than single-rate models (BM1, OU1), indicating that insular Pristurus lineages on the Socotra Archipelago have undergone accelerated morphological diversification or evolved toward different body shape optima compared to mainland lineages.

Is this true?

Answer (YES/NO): NO